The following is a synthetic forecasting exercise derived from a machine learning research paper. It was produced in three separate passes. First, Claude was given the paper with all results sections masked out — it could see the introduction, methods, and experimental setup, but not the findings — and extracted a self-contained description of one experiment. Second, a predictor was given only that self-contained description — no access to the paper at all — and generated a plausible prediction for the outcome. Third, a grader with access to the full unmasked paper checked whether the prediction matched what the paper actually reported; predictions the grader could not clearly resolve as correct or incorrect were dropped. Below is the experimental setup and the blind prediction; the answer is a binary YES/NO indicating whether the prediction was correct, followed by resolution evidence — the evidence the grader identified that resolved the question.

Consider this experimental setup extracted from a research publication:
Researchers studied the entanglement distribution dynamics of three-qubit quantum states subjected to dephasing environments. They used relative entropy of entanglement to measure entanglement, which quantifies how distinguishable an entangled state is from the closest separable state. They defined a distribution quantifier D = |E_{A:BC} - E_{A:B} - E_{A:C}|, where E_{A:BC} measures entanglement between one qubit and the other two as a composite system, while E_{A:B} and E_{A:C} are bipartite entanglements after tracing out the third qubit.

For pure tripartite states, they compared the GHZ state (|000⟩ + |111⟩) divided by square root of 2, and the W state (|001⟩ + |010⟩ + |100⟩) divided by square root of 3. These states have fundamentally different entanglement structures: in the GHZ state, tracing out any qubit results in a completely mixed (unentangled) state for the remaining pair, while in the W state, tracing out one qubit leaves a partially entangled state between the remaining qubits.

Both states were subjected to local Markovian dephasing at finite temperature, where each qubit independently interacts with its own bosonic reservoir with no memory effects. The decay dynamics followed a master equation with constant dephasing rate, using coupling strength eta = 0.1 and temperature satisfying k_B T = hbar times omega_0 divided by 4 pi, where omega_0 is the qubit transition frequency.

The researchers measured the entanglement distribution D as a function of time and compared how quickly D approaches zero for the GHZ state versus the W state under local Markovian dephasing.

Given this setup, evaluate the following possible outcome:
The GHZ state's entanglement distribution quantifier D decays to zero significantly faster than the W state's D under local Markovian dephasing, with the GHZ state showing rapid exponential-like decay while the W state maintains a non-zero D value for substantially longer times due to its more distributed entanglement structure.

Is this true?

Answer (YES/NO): YES